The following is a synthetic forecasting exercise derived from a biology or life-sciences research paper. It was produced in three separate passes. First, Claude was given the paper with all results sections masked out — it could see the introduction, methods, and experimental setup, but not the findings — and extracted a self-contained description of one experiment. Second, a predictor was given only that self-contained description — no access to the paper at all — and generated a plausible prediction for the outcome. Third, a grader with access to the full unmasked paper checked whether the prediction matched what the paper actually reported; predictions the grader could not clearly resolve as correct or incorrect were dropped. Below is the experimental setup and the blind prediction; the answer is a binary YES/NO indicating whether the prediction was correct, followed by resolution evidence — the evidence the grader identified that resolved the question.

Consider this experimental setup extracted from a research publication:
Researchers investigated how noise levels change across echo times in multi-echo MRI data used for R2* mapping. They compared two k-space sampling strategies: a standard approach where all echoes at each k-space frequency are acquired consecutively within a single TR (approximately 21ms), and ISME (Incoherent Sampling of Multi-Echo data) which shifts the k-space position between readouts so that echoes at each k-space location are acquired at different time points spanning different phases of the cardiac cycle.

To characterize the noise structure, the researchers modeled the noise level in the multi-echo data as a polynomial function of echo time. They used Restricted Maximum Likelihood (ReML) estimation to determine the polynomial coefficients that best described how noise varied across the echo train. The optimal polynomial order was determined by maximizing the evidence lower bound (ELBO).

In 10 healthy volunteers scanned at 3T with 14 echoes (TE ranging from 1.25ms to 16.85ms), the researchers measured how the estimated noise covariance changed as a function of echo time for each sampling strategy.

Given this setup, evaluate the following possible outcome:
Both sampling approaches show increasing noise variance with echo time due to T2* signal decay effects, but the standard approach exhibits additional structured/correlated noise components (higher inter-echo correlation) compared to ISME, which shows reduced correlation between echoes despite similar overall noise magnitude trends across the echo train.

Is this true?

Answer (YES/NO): NO